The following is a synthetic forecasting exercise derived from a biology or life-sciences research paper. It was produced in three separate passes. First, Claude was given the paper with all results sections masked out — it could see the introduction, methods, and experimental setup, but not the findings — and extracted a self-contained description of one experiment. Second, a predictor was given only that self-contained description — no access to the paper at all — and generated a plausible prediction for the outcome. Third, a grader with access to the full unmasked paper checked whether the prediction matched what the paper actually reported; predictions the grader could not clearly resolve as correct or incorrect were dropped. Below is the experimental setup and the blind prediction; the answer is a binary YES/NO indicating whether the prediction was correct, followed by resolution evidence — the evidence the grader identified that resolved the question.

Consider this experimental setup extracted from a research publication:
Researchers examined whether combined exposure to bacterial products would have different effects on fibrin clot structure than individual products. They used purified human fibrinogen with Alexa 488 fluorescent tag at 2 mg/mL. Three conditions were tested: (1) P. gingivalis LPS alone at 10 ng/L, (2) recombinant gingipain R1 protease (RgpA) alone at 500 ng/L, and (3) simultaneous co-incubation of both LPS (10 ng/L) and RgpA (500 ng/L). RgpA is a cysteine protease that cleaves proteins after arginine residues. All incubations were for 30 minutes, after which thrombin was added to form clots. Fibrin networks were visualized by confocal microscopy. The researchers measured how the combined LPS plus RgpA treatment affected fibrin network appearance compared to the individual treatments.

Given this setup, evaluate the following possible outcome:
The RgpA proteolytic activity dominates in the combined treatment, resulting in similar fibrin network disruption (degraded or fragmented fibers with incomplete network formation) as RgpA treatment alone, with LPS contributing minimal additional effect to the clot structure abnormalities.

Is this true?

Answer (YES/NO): NO